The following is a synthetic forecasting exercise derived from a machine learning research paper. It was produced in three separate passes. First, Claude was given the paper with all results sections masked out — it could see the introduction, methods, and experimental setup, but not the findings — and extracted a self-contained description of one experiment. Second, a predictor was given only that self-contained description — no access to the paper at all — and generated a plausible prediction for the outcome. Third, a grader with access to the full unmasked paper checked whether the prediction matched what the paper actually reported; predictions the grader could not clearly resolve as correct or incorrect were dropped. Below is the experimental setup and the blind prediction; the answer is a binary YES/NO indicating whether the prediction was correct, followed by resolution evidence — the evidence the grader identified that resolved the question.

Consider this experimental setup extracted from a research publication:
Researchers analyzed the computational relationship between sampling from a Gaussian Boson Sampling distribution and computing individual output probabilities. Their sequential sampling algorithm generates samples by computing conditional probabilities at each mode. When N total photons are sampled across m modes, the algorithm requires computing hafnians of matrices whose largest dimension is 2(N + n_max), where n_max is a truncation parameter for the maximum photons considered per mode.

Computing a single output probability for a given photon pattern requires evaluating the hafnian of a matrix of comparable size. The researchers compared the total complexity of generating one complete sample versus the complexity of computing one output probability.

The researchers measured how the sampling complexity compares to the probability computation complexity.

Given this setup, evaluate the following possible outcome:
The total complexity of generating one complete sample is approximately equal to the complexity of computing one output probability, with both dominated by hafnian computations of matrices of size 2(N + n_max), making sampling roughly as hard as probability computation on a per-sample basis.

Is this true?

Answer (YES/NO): NO